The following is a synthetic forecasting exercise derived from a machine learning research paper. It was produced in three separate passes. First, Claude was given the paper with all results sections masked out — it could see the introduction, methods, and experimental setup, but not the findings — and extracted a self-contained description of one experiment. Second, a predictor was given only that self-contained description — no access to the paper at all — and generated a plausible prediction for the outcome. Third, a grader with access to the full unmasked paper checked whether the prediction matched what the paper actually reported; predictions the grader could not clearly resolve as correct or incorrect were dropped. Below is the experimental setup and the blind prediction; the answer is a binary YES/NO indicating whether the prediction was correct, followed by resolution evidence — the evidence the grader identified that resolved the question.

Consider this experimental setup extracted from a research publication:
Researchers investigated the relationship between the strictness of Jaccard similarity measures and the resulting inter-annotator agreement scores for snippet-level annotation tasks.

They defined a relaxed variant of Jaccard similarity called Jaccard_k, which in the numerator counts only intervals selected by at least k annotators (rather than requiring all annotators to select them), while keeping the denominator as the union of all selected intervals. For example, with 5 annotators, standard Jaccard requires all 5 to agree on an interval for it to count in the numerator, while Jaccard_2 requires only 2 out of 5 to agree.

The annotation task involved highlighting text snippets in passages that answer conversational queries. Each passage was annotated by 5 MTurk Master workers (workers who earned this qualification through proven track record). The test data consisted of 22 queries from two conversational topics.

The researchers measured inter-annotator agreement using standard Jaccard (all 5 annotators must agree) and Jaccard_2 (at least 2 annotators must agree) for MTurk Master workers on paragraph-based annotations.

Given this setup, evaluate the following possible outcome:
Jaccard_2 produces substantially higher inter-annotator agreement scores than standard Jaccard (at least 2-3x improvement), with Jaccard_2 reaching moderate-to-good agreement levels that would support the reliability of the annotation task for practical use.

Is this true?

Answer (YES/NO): YES